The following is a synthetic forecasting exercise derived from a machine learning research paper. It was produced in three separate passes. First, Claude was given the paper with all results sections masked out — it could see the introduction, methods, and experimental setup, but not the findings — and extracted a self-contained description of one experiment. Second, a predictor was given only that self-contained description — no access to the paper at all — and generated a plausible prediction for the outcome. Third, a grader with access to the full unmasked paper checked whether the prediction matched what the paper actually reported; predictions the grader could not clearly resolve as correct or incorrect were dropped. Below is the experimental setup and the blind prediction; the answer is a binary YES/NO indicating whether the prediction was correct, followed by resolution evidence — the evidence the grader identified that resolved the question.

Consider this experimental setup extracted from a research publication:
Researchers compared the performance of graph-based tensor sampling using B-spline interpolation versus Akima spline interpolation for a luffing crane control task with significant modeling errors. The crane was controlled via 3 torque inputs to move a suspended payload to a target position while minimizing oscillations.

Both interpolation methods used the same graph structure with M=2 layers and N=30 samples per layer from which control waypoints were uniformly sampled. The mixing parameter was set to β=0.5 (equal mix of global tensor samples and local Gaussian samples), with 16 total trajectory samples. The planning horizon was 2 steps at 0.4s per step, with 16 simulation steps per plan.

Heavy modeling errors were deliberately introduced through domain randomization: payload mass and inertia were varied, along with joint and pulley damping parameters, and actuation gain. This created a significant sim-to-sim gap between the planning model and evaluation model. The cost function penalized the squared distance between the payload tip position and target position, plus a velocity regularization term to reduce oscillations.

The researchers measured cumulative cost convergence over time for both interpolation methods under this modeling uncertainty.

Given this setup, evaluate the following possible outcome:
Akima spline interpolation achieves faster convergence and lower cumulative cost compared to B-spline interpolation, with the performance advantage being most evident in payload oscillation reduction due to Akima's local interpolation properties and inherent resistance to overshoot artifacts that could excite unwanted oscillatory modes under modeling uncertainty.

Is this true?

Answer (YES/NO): NO